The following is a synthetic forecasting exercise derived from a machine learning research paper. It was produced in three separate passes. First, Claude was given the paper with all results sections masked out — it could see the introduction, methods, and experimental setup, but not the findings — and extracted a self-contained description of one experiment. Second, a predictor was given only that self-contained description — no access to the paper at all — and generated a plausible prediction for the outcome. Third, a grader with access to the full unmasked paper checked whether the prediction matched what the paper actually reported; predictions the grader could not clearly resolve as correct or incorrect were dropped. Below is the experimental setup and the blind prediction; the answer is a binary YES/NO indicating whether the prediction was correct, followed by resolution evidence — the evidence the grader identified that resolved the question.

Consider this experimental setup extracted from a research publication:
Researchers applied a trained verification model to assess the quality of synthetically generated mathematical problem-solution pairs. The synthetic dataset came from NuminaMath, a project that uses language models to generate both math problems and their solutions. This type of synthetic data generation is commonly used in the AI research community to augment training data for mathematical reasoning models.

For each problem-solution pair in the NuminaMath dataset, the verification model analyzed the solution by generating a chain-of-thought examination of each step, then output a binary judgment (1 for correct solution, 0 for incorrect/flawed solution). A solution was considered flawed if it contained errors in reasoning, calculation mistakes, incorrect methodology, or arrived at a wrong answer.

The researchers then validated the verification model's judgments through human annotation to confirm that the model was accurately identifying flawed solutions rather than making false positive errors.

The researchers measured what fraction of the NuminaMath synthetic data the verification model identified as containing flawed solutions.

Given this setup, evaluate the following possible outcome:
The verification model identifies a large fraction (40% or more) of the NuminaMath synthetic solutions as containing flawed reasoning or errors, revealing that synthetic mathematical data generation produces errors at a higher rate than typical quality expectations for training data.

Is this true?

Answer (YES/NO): YES